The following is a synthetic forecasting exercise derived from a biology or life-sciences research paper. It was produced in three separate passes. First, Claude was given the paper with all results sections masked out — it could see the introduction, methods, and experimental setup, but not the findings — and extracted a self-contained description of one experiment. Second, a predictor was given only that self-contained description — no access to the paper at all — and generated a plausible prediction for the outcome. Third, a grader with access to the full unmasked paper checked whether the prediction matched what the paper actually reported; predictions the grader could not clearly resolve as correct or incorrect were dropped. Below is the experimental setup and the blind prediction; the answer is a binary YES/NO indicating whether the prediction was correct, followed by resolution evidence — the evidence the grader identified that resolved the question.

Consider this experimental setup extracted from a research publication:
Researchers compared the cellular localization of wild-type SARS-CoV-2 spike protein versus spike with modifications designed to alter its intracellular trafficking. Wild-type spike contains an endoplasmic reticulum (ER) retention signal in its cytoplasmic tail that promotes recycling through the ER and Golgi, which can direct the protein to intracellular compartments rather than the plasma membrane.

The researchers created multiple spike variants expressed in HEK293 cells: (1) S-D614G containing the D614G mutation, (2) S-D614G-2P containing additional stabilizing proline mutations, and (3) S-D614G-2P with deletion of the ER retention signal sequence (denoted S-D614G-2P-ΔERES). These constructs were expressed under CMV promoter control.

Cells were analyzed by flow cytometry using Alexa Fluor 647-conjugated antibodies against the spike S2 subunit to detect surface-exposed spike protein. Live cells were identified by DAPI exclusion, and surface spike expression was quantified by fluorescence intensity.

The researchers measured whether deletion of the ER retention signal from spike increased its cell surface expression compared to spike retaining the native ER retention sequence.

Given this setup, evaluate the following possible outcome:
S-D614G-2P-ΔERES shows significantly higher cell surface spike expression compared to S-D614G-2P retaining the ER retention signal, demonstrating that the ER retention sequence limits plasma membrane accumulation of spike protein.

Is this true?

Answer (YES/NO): YES